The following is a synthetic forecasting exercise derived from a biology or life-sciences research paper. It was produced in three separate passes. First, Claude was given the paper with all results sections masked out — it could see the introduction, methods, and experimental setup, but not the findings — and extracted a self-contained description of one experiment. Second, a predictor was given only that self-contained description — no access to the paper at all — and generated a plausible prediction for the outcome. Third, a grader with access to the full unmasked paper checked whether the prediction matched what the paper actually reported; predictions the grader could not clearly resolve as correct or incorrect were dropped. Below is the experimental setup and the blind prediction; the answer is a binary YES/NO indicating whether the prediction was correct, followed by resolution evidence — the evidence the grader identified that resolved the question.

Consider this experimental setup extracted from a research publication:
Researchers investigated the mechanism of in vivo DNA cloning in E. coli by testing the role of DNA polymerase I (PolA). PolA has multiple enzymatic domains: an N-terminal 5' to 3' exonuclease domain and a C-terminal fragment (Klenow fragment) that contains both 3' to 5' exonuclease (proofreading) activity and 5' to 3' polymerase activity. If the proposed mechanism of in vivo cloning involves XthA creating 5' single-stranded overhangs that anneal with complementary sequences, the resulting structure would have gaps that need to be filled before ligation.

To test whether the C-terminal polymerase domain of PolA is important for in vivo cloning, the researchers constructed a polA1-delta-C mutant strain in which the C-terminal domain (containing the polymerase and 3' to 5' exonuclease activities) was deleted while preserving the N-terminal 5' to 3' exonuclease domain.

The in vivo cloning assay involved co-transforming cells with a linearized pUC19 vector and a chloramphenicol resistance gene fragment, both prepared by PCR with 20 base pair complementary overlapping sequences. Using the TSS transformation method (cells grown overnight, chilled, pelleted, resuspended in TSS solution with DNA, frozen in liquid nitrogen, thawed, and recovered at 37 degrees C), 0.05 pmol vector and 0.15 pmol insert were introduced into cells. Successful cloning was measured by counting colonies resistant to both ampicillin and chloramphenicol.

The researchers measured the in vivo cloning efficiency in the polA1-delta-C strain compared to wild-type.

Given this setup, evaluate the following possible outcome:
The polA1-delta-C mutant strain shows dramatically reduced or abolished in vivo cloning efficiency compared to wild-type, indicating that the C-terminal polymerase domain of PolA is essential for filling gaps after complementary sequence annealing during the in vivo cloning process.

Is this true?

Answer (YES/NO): NO